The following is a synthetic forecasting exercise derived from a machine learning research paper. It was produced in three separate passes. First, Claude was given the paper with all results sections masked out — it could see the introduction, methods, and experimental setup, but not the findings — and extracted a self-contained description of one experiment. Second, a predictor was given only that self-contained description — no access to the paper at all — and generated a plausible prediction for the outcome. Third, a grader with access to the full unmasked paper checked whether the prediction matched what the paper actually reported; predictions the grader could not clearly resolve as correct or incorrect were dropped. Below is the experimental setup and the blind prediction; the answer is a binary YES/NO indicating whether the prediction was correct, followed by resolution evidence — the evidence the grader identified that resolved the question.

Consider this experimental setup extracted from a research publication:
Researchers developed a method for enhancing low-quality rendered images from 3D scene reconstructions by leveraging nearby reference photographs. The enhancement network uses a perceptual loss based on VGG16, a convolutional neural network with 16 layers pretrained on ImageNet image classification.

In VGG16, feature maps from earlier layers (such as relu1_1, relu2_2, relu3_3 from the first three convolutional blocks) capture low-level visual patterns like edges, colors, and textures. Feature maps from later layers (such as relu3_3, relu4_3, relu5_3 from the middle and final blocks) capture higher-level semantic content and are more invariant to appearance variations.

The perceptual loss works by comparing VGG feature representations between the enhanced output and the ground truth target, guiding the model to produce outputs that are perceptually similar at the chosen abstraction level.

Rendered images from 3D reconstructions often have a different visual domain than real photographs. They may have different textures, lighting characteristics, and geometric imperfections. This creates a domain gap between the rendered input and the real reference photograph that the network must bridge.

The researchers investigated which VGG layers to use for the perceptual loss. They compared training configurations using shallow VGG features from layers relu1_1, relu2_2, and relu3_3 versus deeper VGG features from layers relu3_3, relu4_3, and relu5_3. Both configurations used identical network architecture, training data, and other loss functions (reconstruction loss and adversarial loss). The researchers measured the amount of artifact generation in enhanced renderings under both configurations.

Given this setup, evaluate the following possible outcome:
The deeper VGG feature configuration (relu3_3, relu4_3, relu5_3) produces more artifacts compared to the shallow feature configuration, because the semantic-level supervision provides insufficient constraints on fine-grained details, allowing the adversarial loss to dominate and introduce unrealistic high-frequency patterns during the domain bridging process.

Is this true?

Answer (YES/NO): NO